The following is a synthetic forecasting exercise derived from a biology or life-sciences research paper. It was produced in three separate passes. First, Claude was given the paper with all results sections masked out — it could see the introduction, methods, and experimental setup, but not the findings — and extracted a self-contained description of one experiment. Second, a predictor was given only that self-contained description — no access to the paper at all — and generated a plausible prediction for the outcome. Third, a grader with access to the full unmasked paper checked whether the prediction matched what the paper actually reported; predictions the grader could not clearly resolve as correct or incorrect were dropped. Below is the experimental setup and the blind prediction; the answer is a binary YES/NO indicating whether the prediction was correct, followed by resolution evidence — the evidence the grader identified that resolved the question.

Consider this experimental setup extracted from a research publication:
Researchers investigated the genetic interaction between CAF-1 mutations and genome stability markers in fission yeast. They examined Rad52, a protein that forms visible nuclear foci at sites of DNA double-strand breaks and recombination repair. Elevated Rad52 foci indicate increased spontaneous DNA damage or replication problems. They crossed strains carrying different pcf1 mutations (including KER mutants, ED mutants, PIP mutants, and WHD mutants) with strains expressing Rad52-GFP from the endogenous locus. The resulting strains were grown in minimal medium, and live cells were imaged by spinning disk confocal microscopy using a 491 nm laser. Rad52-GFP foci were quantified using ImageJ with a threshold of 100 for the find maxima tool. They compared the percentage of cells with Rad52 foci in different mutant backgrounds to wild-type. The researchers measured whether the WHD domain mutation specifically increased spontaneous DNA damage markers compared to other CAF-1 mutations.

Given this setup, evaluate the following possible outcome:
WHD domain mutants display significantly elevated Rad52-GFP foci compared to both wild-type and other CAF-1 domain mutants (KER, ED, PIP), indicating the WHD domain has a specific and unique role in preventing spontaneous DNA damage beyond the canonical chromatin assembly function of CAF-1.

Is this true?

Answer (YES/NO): NO